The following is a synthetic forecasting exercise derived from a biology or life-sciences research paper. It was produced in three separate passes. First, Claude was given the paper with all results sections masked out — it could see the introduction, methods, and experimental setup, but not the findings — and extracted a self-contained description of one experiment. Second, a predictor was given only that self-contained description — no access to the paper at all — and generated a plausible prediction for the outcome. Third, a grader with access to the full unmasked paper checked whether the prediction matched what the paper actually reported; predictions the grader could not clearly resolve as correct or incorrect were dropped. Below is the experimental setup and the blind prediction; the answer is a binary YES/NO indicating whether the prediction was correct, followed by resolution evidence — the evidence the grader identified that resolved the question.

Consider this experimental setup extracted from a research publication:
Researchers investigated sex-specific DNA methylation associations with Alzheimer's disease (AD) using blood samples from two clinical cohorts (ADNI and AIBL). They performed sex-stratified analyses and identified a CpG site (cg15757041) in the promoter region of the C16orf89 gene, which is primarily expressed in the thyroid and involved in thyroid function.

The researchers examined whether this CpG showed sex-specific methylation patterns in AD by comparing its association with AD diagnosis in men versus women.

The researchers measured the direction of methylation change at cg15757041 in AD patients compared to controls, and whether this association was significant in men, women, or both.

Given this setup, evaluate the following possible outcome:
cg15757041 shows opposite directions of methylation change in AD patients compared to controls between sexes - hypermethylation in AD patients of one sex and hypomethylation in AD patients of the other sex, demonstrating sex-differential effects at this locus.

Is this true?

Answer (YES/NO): NO